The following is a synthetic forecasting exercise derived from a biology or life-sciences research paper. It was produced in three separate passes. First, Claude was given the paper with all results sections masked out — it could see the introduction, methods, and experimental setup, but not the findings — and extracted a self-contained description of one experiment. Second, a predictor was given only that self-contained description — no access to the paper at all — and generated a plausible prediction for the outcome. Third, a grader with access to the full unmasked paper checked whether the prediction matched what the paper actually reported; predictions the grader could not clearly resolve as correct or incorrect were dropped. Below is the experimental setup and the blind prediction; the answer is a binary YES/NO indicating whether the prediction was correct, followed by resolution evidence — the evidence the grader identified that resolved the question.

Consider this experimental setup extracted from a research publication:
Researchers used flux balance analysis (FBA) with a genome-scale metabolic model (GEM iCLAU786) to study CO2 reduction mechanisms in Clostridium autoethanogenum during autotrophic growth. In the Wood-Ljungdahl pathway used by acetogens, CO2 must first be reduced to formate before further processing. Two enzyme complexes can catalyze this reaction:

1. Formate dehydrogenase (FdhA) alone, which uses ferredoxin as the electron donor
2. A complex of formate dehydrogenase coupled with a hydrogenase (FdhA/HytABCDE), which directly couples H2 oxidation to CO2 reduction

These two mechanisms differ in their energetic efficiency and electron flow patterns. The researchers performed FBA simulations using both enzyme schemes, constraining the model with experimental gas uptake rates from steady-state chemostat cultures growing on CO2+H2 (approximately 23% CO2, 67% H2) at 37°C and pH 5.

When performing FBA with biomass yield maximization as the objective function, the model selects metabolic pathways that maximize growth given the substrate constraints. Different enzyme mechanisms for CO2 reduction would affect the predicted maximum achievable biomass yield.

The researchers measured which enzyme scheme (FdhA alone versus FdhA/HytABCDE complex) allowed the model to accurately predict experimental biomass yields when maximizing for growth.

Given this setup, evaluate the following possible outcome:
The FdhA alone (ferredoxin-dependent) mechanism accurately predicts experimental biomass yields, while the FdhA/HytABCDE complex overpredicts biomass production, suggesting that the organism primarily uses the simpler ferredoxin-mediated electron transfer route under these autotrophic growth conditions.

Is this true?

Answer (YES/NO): NO